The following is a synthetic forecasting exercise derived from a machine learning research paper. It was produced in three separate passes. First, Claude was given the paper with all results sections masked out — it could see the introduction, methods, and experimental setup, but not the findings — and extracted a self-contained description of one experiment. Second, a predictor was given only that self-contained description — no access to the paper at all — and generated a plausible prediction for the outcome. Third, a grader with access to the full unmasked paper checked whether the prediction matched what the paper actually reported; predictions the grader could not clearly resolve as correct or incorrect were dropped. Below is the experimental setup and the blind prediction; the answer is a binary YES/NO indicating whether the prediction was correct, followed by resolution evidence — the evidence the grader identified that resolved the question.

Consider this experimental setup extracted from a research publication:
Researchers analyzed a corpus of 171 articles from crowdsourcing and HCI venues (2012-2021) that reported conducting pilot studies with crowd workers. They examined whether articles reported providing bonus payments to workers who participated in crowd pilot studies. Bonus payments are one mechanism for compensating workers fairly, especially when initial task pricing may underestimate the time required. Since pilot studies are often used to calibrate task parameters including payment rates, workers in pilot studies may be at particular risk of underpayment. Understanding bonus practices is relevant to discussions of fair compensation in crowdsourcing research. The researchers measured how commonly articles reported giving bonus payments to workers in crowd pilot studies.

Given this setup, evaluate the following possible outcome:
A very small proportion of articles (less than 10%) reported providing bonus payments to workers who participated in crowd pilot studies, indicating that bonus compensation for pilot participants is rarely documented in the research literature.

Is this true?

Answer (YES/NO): YES